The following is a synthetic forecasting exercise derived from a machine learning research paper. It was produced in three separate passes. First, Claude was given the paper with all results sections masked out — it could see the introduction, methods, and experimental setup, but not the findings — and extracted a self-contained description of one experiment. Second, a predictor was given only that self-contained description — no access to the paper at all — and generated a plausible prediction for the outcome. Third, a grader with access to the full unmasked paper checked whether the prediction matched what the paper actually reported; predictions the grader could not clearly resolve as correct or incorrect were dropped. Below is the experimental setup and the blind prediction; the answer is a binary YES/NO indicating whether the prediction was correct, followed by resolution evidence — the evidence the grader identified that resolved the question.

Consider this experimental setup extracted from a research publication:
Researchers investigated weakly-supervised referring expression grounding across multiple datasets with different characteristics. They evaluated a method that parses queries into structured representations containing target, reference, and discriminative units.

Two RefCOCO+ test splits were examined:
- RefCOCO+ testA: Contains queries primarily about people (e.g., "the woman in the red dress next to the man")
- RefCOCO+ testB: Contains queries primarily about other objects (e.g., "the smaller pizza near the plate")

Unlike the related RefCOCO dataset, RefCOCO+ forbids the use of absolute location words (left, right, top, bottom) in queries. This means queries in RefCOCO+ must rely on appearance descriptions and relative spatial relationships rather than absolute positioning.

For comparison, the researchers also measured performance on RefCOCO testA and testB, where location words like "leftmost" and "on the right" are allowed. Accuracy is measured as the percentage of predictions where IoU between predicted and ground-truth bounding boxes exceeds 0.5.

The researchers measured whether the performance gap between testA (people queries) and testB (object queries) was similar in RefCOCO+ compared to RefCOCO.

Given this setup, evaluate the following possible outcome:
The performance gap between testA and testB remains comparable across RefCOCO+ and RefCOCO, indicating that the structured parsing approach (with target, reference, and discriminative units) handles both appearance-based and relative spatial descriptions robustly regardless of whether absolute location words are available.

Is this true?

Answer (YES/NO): NO